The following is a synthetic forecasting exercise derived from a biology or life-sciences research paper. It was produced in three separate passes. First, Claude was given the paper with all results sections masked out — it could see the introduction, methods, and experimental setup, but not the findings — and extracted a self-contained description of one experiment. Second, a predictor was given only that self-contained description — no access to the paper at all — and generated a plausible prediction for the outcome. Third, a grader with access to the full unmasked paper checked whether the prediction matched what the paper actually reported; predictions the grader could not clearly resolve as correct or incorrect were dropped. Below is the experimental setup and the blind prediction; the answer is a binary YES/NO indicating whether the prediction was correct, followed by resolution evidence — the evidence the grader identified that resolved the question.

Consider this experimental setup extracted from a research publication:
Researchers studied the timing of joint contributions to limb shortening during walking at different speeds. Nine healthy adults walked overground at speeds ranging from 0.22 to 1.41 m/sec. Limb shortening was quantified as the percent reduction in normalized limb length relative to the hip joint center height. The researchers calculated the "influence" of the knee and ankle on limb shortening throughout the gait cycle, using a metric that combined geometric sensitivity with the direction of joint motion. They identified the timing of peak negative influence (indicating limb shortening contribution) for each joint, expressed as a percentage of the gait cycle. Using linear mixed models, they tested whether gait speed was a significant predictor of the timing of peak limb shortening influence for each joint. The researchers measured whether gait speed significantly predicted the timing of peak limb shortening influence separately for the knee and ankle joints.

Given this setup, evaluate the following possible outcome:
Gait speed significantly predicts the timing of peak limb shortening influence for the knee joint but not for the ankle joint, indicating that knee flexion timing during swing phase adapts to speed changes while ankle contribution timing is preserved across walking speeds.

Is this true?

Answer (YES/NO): YES